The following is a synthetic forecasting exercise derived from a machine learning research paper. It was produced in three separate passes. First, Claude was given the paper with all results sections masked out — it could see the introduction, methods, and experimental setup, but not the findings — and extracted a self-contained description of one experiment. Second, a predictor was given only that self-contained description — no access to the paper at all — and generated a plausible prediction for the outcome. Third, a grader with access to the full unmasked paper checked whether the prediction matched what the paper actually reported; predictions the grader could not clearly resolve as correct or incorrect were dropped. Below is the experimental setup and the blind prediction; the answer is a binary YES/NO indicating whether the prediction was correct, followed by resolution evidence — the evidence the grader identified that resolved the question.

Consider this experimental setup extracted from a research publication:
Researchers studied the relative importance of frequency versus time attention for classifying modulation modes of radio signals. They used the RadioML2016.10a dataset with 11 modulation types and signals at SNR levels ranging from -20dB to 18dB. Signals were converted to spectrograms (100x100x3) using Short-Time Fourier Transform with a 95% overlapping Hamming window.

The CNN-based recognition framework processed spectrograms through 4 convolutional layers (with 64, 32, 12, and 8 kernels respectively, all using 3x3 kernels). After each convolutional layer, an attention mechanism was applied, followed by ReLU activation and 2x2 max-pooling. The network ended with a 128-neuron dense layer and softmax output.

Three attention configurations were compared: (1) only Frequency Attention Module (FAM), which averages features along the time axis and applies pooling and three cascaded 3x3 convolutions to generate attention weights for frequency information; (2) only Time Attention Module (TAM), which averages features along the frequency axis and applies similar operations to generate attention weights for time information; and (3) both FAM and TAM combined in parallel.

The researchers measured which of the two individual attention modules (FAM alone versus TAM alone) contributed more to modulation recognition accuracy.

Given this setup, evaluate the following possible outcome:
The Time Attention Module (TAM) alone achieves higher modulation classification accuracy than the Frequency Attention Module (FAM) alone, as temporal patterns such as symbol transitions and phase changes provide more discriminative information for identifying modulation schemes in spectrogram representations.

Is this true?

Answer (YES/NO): NO